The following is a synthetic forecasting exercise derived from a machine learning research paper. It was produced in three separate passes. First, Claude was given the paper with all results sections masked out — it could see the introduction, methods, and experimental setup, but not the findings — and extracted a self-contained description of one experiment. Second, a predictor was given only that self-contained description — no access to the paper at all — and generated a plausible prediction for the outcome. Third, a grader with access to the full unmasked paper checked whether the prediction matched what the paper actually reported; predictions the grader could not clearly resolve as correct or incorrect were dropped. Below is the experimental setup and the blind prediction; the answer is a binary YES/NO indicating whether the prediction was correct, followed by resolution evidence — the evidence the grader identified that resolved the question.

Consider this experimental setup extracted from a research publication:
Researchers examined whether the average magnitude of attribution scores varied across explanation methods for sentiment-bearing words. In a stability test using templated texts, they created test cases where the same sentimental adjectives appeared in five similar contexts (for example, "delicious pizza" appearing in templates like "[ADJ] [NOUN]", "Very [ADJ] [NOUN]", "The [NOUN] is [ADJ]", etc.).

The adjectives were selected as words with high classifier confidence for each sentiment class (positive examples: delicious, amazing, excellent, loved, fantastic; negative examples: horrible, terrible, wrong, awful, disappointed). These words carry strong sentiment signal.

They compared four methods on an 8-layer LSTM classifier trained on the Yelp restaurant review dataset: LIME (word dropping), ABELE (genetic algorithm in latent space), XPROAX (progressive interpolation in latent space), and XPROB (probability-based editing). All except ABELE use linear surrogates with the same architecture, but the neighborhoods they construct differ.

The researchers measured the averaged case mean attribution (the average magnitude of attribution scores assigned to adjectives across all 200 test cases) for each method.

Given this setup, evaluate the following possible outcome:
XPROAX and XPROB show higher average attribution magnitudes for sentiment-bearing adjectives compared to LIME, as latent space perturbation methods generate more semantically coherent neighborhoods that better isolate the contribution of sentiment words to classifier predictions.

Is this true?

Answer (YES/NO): NO